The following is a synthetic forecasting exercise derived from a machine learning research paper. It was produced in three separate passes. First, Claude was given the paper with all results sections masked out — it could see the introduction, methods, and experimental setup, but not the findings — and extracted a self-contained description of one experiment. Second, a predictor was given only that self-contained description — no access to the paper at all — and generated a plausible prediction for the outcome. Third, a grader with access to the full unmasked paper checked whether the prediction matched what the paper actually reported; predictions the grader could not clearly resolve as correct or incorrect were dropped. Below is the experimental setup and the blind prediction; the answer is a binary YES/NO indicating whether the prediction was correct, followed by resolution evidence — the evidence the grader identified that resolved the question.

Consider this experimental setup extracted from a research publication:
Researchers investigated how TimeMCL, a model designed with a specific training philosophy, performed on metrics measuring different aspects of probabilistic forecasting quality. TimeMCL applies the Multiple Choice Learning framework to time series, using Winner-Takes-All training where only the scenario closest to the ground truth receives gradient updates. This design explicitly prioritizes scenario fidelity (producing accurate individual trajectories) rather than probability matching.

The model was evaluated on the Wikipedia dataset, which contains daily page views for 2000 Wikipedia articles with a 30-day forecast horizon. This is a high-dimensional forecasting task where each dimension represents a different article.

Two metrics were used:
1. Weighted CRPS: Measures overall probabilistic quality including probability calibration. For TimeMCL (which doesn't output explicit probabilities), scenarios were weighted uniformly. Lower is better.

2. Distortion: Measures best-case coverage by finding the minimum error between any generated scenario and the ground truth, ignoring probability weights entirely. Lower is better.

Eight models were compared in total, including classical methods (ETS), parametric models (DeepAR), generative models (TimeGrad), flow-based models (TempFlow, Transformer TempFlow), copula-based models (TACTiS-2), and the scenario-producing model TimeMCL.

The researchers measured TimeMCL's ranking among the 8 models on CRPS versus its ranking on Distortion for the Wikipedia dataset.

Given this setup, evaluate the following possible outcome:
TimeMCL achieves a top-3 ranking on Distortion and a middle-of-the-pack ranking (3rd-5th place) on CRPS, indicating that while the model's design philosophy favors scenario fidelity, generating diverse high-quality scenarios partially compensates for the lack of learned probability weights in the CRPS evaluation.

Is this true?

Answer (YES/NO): YES